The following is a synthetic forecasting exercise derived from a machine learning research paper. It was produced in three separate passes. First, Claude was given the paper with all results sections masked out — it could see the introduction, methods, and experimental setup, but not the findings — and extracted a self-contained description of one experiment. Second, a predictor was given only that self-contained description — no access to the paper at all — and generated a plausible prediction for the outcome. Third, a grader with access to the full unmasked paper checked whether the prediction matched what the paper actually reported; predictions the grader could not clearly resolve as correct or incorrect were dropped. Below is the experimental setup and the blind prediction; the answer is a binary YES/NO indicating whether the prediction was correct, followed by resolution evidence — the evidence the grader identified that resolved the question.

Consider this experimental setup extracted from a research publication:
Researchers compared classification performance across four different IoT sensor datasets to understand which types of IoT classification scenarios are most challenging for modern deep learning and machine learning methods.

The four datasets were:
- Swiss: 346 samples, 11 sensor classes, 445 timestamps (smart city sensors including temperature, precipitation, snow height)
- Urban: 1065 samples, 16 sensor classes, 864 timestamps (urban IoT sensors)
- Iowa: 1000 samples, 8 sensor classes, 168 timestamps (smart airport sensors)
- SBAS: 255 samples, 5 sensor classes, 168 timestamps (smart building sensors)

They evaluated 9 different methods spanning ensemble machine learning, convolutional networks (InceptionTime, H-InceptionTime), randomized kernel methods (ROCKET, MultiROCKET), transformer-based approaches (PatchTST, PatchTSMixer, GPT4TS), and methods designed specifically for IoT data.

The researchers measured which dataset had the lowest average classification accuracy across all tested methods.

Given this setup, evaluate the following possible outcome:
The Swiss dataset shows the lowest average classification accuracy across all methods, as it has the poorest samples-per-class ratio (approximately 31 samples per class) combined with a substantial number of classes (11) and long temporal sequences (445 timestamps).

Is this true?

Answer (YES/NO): YES